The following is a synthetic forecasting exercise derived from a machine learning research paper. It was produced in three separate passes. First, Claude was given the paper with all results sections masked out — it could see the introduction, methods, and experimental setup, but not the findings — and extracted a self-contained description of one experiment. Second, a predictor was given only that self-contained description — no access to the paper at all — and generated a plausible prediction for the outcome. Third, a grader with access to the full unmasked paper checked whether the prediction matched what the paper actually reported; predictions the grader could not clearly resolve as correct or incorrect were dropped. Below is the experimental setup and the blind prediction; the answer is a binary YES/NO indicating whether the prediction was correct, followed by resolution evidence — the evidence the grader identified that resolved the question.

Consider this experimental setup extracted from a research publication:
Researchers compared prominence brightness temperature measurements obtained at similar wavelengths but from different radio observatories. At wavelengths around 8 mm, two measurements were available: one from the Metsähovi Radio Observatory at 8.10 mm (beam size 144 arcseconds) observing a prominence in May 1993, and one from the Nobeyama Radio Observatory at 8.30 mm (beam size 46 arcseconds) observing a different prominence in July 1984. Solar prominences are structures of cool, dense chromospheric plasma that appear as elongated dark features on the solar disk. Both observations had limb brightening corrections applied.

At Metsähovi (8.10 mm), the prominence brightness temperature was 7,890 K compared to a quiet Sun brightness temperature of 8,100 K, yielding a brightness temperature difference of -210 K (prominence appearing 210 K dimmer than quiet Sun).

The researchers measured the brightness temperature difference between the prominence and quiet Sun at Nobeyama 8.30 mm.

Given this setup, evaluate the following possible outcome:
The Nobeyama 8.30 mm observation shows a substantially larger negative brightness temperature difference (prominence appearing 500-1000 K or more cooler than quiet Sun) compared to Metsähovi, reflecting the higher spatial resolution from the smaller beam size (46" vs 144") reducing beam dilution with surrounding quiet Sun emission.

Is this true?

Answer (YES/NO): YES